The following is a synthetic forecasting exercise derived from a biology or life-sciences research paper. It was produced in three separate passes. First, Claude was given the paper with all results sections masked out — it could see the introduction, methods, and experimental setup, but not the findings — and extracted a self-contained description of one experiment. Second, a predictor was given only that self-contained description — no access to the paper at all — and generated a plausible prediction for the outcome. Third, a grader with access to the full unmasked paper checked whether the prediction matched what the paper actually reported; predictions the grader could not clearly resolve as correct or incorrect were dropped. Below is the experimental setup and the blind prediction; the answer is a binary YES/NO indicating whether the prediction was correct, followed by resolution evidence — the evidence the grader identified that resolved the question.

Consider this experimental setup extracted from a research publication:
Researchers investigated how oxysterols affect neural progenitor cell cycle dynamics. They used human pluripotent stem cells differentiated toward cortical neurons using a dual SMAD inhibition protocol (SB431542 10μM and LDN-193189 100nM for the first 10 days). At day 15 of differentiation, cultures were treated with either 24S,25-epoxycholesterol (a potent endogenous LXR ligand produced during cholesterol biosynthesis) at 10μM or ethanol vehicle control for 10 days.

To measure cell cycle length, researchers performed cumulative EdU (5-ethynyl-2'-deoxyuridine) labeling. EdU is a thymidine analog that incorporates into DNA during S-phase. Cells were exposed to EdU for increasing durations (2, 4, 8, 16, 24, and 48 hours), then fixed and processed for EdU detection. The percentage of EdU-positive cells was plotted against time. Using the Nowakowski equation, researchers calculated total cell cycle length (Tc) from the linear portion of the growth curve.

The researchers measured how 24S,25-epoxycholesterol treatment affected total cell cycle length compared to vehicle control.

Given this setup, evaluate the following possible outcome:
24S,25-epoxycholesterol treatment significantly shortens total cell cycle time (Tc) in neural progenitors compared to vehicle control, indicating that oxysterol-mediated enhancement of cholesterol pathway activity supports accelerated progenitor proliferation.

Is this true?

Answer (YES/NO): NO